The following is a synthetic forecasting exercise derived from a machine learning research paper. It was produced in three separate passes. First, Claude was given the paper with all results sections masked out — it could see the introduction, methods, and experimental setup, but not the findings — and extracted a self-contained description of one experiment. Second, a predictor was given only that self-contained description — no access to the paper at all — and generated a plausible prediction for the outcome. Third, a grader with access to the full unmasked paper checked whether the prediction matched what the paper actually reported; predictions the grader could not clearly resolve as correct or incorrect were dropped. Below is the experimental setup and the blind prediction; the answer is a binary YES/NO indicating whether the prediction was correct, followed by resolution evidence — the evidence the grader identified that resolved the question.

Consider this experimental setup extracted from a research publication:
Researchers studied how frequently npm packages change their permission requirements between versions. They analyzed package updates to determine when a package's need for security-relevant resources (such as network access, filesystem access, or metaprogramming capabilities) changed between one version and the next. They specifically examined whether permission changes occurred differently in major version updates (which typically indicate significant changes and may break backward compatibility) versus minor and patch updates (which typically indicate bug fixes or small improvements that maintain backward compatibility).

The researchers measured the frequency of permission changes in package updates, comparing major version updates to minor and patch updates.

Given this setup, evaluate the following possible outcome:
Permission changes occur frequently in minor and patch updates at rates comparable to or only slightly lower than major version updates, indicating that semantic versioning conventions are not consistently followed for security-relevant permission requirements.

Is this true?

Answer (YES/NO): NO